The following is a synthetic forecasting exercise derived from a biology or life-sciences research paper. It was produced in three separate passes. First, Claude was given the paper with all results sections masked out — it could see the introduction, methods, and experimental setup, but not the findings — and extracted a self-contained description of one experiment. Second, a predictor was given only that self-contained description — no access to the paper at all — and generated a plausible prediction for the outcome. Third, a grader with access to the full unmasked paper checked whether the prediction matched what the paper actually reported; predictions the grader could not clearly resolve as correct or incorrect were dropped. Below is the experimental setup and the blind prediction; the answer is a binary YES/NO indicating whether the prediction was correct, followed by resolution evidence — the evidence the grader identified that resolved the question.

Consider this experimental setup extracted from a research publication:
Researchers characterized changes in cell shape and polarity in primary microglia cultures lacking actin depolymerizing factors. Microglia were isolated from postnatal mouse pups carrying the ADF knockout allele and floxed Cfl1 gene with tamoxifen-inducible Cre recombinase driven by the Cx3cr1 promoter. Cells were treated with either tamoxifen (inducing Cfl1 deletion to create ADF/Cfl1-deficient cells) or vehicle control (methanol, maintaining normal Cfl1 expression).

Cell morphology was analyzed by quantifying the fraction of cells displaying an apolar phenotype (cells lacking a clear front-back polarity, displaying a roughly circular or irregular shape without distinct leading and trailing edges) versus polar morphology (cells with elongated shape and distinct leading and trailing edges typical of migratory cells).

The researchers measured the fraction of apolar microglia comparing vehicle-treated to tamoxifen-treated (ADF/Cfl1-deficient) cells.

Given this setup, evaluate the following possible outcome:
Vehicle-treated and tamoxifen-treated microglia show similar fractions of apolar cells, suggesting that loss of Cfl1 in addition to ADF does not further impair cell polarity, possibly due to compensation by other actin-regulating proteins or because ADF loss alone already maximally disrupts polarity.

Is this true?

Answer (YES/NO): NO